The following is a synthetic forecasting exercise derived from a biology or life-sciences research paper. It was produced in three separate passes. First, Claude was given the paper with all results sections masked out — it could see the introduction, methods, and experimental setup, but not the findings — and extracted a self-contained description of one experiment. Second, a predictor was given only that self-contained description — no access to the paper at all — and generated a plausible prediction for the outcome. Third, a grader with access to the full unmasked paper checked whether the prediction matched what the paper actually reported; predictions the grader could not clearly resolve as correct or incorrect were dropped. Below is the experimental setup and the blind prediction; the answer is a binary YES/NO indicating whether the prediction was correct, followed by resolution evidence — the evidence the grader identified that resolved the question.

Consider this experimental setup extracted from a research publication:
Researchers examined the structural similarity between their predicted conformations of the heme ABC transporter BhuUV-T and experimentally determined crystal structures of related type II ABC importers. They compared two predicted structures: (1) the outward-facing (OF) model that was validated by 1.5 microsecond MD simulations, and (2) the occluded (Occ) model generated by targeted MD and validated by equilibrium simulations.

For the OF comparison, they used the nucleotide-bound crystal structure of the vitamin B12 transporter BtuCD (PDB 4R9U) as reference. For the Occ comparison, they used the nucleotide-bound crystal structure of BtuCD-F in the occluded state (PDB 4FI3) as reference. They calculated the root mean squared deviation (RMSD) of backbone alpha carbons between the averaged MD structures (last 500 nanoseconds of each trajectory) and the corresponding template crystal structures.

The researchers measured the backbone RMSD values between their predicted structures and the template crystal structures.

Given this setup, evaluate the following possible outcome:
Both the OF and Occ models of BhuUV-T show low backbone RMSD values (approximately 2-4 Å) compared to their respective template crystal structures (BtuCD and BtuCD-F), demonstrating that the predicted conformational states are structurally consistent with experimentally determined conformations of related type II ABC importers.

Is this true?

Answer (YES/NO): YES